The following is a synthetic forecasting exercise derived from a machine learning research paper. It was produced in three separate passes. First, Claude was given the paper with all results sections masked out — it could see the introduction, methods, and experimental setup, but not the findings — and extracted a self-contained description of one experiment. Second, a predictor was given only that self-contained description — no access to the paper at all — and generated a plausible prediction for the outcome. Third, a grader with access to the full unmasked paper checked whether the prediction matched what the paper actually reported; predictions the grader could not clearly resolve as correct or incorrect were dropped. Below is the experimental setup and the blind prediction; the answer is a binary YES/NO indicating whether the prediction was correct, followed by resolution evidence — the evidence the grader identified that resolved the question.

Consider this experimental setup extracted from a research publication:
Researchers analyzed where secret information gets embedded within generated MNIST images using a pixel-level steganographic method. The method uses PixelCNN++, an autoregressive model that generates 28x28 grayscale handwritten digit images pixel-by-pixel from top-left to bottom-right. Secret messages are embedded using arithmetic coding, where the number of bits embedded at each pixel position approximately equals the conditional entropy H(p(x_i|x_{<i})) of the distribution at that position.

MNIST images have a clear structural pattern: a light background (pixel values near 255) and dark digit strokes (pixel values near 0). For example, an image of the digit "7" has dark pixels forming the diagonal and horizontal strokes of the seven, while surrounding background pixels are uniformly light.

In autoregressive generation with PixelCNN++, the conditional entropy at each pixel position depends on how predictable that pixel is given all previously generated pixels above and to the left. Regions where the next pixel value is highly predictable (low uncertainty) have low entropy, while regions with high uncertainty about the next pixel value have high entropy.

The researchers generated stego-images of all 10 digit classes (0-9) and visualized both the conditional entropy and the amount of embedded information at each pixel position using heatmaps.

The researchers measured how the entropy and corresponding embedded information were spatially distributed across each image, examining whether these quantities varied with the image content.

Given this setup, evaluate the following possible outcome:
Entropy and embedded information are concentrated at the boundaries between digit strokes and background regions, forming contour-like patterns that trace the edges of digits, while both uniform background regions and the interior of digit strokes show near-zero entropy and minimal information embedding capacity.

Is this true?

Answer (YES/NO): YES